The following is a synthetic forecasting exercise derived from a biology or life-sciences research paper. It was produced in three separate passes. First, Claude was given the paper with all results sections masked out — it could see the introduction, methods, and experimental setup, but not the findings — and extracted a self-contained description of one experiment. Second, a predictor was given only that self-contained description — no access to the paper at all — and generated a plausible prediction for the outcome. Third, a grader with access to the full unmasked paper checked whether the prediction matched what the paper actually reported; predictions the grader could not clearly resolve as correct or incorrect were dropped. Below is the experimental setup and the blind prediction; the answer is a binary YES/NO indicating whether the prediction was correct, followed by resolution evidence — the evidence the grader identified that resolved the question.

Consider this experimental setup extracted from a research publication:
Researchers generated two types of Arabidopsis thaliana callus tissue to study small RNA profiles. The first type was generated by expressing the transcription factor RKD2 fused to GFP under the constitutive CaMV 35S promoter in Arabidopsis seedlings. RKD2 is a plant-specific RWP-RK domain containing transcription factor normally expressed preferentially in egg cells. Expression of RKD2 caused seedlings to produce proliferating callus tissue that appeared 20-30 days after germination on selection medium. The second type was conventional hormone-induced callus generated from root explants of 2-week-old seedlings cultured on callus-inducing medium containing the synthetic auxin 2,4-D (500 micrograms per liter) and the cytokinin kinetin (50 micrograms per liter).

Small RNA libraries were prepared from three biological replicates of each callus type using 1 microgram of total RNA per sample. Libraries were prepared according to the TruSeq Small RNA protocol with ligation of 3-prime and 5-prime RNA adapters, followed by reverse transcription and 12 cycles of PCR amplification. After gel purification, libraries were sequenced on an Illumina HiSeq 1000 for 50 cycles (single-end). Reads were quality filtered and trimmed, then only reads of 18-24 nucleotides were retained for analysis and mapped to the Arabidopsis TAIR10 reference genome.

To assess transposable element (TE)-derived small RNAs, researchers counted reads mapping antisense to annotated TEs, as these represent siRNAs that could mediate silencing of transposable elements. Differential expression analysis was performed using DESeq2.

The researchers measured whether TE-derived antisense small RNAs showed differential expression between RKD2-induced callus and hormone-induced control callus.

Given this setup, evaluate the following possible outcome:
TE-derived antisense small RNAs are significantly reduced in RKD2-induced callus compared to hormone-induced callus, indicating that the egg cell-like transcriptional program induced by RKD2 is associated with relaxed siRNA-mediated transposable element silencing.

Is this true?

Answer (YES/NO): NO